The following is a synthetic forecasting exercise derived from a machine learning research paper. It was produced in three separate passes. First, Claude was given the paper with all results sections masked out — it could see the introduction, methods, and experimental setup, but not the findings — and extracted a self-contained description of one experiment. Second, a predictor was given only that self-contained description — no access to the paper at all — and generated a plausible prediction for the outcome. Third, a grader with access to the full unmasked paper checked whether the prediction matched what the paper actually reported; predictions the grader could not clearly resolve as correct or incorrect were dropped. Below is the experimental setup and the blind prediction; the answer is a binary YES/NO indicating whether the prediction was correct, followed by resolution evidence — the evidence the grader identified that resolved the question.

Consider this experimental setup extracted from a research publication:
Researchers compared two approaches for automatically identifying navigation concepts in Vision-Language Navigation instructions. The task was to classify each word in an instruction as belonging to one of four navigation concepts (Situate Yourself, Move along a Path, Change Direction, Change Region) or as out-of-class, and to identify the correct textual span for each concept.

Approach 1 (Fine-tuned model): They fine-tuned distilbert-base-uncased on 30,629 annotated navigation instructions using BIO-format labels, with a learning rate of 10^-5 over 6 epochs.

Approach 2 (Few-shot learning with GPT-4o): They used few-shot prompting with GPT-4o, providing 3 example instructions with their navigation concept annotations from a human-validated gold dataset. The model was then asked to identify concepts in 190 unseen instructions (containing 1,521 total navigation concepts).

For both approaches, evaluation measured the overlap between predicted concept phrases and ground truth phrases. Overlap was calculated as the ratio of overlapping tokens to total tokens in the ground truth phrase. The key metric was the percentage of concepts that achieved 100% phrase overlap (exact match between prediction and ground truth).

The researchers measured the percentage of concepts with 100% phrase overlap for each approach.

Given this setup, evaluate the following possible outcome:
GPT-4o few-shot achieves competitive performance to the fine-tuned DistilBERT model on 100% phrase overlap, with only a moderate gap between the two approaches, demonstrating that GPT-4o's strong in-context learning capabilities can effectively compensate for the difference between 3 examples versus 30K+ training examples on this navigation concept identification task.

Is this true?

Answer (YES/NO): NO